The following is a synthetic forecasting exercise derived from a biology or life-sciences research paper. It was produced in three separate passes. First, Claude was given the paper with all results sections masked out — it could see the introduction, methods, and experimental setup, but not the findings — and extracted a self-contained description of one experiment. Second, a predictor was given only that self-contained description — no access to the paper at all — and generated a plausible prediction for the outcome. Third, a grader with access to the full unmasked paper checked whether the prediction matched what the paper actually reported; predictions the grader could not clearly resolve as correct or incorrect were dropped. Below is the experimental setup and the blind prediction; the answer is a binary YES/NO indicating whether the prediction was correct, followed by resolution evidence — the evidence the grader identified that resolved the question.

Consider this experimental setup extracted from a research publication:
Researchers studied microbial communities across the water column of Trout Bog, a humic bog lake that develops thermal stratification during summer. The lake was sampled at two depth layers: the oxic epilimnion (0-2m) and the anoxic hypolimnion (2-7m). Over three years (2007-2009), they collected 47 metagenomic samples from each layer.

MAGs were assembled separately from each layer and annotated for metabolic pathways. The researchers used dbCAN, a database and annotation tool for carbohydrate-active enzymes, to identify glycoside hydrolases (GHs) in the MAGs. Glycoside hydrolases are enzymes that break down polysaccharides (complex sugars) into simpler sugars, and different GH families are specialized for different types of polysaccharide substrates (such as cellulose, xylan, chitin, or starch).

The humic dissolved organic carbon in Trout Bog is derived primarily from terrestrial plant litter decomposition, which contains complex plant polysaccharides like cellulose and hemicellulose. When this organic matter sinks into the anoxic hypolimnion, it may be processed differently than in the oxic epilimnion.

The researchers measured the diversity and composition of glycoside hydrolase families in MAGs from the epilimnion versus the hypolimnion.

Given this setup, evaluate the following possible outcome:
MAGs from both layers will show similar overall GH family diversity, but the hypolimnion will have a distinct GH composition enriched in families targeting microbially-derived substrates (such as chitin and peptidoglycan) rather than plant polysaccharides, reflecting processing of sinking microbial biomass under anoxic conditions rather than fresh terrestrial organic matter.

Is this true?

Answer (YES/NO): NO